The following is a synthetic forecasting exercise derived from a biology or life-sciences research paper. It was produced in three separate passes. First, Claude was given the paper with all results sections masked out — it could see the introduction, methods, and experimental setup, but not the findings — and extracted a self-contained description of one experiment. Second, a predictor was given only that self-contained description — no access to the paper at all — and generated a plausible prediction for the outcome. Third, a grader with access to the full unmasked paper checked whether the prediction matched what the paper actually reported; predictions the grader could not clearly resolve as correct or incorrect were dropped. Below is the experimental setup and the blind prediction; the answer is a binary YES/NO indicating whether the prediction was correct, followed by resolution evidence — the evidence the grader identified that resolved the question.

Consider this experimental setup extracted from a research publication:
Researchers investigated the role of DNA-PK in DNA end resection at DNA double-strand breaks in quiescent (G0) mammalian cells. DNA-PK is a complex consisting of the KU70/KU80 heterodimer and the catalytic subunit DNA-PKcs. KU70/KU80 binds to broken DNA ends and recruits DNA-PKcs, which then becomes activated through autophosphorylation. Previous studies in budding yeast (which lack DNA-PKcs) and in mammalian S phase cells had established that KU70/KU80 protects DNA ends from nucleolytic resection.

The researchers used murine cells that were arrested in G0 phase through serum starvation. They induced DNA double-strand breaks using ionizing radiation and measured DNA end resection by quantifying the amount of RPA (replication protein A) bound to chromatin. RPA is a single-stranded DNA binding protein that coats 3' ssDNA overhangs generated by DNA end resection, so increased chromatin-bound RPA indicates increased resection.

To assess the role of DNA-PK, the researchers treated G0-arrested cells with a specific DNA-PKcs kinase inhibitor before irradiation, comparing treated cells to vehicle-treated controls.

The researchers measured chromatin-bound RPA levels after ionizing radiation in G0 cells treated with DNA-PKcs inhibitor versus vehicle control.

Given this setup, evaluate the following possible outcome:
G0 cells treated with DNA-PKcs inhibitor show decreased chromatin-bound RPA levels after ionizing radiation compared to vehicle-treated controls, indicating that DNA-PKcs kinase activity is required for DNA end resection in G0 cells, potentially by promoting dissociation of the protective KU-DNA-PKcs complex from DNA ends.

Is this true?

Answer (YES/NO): YES